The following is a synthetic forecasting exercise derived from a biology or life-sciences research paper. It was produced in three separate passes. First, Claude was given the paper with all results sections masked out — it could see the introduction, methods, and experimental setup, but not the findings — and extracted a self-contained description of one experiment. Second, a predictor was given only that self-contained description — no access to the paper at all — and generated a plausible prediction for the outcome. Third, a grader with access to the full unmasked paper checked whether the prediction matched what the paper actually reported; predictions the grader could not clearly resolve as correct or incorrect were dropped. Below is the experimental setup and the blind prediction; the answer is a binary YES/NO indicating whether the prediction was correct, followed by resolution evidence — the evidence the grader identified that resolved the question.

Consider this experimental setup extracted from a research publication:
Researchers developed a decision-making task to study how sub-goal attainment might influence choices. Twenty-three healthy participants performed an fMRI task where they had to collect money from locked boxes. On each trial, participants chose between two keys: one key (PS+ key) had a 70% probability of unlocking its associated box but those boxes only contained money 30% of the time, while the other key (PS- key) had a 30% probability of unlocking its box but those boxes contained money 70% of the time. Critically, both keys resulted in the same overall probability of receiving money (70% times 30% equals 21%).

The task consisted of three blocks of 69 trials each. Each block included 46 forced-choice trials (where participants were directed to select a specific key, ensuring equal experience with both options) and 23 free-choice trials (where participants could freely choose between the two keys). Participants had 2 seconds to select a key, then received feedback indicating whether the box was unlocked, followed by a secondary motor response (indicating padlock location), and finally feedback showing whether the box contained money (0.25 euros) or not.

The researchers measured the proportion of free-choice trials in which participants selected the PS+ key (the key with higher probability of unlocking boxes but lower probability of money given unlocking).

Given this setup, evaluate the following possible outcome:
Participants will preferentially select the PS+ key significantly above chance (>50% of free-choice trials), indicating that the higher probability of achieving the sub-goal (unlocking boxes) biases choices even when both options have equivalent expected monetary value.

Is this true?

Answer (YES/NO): YES